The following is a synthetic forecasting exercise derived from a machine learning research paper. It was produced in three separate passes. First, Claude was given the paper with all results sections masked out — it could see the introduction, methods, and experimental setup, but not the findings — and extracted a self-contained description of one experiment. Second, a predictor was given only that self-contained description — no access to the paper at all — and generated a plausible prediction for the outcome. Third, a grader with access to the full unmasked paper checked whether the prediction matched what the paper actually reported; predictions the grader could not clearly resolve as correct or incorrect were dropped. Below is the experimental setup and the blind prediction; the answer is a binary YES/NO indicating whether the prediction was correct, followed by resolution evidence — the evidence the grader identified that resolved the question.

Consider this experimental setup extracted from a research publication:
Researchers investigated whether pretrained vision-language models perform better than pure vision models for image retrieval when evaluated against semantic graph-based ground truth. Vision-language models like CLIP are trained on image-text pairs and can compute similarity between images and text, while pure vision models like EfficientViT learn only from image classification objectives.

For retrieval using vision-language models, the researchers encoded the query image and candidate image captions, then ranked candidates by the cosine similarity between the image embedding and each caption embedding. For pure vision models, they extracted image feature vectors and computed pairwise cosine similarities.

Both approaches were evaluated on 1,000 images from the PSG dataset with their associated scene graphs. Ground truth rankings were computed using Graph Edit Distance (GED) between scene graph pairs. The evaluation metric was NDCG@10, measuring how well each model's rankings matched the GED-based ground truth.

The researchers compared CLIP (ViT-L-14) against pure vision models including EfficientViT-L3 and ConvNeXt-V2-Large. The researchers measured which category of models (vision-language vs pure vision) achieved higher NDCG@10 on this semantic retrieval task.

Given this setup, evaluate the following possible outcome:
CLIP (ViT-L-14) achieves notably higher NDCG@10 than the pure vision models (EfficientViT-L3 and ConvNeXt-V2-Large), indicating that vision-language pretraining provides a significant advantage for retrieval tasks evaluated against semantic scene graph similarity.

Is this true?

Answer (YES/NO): NO